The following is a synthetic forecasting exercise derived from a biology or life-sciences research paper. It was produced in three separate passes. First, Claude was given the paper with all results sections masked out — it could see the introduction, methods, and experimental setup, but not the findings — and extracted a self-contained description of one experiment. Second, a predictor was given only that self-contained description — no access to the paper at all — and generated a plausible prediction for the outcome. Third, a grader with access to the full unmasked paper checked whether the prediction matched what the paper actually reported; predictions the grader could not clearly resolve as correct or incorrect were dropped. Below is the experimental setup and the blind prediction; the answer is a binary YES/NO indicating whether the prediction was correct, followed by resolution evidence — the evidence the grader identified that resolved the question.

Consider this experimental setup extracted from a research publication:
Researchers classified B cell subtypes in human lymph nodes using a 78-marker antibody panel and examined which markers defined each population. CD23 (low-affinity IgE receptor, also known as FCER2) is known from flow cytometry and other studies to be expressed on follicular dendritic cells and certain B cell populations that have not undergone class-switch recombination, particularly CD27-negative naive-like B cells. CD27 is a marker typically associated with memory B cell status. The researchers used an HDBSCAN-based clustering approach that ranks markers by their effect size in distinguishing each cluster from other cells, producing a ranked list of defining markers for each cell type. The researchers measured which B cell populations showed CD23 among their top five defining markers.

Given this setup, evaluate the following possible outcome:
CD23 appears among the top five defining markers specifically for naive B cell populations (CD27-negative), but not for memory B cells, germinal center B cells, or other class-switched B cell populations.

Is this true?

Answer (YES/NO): NO